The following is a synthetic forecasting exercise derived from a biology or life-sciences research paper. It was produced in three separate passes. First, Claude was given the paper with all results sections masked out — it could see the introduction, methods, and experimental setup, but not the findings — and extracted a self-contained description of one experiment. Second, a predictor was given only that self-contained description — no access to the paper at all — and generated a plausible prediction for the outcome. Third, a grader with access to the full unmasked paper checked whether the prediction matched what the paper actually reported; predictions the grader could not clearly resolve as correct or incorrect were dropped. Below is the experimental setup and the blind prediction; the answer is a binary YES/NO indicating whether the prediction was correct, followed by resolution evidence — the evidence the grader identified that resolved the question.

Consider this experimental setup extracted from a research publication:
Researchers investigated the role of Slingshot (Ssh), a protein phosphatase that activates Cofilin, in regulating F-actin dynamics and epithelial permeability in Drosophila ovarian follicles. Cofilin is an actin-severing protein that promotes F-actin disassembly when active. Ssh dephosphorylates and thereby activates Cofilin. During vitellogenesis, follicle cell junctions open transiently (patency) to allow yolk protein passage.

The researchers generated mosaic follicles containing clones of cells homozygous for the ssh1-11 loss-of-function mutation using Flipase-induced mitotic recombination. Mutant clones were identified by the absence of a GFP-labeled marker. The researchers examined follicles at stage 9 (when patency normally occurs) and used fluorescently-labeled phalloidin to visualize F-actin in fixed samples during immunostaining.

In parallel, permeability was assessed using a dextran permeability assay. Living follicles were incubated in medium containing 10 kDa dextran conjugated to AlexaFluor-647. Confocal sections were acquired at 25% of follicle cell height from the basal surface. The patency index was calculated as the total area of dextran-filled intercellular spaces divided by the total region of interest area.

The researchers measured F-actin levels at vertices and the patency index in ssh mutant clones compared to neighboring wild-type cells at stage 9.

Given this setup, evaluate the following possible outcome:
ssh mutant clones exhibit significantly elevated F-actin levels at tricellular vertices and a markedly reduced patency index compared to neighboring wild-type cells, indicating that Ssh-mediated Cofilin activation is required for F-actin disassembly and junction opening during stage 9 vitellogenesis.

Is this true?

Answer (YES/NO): YES